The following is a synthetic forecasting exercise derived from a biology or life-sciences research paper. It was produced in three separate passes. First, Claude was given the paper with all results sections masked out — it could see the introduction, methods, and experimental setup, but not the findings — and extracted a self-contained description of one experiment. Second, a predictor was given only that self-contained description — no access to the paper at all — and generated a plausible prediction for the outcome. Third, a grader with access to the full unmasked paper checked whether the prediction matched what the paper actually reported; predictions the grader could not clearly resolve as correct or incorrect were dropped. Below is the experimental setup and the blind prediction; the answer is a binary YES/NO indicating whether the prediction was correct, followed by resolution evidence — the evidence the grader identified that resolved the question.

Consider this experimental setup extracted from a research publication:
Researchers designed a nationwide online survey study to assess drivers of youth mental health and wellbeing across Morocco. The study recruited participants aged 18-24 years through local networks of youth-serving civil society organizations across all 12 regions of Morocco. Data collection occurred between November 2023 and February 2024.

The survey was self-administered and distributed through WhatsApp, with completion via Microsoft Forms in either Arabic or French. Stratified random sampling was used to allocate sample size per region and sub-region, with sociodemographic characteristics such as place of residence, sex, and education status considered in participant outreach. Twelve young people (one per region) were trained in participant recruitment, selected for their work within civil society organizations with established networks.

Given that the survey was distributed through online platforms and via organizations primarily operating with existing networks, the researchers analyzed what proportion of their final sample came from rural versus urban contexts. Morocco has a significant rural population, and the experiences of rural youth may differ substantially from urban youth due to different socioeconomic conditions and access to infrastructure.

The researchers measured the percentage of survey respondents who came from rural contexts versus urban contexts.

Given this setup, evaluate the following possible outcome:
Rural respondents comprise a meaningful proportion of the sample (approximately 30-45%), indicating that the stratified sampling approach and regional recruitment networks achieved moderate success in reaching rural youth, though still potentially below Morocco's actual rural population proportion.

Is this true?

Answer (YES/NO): NO